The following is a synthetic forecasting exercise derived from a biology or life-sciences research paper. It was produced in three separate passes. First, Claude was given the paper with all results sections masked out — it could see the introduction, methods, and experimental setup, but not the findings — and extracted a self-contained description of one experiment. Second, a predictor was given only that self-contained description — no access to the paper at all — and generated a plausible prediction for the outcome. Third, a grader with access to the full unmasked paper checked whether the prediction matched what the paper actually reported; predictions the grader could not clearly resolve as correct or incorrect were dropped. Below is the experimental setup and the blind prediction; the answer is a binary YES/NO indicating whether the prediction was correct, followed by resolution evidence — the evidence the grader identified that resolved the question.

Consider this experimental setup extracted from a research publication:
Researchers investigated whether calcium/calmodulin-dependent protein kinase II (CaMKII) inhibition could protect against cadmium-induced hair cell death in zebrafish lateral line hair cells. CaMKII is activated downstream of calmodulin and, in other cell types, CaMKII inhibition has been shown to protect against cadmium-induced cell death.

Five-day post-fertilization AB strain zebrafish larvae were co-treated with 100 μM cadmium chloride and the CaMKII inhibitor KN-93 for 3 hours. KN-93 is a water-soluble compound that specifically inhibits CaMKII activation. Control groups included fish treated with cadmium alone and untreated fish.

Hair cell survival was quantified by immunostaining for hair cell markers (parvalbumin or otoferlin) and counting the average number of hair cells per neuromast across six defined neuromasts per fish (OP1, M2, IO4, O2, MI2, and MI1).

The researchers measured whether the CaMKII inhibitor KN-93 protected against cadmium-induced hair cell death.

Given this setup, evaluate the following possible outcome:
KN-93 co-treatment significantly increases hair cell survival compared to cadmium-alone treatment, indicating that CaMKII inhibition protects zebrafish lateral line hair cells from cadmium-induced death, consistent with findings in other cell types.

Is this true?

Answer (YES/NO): NO